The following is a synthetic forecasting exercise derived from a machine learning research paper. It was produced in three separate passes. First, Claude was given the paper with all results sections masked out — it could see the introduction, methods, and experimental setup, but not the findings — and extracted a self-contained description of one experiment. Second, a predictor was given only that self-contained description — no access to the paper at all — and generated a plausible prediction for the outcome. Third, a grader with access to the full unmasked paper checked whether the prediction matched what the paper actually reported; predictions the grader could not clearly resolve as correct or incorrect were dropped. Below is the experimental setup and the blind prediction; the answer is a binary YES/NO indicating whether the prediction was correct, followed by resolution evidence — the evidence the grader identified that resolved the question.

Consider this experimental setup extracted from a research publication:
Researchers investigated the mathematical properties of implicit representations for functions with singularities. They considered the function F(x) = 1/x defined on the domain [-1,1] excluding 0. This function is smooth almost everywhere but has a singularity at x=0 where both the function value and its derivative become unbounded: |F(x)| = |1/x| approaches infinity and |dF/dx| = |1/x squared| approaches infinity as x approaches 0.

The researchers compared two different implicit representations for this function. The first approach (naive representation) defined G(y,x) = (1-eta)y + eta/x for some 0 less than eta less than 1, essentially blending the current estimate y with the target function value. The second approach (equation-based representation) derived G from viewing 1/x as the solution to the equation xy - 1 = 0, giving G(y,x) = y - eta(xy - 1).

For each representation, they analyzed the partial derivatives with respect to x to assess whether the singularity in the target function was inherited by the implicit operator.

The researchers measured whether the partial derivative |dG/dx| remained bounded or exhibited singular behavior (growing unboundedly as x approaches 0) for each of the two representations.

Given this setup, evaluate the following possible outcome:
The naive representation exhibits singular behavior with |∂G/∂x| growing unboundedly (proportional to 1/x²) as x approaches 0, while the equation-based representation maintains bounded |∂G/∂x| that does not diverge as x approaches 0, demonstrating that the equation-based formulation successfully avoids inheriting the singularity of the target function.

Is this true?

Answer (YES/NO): YES